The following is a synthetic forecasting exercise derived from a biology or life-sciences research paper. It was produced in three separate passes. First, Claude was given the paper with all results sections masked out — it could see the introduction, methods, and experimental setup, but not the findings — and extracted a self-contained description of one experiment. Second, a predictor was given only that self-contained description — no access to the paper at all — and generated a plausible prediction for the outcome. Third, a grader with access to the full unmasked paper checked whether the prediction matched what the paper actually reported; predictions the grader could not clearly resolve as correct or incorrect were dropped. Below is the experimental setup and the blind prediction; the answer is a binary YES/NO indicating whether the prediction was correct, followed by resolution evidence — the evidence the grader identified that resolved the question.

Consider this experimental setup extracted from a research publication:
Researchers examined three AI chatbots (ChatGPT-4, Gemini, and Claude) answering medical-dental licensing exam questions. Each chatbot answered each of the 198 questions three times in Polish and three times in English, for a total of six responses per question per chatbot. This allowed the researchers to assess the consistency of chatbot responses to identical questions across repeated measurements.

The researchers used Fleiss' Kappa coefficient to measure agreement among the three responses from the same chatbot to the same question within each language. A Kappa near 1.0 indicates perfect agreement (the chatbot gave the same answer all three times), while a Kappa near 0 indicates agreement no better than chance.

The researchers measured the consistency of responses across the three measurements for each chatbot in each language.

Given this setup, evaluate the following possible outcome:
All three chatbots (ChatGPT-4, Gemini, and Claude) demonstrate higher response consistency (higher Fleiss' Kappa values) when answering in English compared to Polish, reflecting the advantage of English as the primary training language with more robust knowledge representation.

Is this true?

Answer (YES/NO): NO